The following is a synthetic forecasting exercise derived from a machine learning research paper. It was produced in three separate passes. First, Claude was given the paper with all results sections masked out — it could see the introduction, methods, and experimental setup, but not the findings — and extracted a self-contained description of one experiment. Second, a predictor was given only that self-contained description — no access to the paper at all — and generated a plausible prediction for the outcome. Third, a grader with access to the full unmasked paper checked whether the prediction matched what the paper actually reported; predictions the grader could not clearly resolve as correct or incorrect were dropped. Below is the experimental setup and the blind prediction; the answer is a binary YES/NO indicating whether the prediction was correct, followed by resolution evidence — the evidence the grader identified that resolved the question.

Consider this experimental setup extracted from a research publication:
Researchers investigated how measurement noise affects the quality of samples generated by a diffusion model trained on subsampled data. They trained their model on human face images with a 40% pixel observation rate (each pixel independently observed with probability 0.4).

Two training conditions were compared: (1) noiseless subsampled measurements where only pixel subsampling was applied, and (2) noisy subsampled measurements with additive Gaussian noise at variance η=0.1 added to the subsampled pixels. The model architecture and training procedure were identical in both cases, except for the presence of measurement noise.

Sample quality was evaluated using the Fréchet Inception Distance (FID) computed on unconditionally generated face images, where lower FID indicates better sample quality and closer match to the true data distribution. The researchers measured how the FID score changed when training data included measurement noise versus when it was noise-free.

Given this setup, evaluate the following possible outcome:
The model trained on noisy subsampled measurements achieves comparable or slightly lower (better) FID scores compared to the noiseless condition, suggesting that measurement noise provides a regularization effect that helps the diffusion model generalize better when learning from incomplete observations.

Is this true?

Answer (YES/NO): NO